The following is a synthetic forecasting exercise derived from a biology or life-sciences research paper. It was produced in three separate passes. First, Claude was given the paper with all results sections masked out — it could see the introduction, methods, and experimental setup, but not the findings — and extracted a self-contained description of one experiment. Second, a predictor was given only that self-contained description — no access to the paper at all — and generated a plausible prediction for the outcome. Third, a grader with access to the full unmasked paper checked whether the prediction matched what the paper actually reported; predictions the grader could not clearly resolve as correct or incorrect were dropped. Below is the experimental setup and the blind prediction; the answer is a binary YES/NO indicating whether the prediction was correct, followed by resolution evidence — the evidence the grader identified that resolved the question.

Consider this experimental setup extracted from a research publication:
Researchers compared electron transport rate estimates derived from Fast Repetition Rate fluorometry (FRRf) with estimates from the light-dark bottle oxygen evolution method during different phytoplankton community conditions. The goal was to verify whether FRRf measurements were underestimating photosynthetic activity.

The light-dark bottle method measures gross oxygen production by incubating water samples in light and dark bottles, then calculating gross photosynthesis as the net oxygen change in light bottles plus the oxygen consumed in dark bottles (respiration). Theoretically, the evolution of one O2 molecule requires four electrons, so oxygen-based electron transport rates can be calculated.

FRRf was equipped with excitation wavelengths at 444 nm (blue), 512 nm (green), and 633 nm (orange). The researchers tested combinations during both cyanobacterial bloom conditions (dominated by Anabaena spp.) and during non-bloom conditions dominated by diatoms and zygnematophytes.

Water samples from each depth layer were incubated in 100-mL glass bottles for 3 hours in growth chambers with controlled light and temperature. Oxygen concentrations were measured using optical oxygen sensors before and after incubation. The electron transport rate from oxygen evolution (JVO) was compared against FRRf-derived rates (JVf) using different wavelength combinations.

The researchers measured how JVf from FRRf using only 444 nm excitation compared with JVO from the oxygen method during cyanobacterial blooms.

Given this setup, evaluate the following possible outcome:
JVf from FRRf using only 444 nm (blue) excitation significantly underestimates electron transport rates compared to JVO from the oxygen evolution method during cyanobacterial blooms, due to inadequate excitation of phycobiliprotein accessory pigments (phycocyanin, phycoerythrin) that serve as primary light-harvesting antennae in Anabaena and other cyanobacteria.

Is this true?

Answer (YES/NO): YES